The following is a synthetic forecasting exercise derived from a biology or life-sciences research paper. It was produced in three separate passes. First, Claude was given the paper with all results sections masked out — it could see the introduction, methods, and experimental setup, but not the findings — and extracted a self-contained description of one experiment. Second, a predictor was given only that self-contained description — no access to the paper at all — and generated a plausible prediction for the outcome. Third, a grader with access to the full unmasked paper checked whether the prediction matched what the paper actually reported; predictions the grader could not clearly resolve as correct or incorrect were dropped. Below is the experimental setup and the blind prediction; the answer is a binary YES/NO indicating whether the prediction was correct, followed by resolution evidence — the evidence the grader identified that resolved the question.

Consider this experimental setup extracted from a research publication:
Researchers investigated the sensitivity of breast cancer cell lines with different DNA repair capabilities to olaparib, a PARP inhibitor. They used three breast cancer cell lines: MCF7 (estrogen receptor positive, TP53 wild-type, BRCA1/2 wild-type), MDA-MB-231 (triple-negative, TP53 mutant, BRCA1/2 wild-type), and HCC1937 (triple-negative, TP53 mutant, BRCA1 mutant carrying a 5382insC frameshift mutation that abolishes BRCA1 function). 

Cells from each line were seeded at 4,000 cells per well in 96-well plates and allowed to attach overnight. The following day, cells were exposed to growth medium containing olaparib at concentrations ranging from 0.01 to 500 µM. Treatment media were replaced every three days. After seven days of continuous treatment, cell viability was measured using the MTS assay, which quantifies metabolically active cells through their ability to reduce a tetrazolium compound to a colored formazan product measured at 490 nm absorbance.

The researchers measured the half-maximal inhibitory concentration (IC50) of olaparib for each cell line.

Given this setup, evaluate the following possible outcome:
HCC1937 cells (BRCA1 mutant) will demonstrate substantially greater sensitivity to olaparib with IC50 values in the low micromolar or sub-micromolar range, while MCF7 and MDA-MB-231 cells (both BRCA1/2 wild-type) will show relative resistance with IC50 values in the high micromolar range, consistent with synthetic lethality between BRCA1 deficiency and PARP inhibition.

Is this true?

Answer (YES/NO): NO